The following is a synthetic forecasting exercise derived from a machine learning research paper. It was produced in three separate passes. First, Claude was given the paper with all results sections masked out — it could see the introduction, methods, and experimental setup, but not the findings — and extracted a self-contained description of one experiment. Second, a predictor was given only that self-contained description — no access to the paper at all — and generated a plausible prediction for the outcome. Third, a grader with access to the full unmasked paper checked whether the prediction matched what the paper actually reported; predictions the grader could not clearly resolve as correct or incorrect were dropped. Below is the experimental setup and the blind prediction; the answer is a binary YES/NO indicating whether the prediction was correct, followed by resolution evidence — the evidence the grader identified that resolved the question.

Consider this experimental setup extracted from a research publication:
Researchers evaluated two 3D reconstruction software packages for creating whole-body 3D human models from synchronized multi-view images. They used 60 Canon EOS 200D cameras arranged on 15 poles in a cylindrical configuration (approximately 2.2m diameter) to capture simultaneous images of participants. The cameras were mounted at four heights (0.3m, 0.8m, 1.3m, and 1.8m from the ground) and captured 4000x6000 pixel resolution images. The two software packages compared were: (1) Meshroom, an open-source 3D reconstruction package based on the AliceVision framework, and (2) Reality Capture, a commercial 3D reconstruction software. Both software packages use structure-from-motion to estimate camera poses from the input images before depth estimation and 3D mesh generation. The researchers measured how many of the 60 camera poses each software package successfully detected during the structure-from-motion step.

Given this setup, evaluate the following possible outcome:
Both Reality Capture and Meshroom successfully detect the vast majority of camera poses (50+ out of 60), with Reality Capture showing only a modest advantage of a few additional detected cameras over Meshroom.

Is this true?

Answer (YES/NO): NO